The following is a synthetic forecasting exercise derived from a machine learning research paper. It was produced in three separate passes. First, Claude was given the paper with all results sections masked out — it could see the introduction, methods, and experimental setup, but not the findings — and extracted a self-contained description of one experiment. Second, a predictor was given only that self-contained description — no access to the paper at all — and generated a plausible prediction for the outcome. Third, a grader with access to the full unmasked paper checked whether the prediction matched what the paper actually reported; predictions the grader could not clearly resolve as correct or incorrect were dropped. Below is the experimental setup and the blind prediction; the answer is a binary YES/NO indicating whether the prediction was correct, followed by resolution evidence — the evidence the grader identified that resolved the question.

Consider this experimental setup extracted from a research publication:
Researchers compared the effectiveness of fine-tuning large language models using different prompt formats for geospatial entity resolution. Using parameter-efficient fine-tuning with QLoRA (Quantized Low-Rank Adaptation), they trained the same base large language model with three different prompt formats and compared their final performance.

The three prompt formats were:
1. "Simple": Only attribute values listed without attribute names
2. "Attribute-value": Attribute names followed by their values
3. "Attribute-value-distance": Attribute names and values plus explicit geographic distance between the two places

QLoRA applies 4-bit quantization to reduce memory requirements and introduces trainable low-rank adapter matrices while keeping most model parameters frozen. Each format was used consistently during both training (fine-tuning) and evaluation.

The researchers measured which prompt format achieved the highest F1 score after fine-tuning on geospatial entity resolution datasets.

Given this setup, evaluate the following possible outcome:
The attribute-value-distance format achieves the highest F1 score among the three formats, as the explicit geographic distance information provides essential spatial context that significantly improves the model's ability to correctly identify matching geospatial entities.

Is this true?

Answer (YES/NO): NO